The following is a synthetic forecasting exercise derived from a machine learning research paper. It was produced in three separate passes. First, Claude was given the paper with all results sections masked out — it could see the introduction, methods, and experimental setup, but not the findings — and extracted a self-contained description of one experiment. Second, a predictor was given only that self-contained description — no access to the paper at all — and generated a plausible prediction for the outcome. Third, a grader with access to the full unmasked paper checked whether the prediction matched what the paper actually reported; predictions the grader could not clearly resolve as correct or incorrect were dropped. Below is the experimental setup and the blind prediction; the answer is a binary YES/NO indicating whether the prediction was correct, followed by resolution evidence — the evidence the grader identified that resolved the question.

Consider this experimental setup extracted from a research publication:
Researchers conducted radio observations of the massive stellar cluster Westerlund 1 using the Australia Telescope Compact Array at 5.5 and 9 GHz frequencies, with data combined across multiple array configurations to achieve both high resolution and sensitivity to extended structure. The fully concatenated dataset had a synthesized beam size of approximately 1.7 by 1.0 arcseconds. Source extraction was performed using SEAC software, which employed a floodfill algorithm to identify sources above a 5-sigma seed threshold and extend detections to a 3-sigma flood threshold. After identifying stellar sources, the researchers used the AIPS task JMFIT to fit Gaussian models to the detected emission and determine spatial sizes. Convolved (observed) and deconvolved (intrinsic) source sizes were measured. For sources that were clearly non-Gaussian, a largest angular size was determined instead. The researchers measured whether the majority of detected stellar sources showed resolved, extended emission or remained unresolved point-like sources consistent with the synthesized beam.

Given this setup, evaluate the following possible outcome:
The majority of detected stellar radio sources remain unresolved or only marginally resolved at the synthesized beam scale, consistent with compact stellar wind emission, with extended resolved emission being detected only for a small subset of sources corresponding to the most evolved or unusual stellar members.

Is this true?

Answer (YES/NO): NO